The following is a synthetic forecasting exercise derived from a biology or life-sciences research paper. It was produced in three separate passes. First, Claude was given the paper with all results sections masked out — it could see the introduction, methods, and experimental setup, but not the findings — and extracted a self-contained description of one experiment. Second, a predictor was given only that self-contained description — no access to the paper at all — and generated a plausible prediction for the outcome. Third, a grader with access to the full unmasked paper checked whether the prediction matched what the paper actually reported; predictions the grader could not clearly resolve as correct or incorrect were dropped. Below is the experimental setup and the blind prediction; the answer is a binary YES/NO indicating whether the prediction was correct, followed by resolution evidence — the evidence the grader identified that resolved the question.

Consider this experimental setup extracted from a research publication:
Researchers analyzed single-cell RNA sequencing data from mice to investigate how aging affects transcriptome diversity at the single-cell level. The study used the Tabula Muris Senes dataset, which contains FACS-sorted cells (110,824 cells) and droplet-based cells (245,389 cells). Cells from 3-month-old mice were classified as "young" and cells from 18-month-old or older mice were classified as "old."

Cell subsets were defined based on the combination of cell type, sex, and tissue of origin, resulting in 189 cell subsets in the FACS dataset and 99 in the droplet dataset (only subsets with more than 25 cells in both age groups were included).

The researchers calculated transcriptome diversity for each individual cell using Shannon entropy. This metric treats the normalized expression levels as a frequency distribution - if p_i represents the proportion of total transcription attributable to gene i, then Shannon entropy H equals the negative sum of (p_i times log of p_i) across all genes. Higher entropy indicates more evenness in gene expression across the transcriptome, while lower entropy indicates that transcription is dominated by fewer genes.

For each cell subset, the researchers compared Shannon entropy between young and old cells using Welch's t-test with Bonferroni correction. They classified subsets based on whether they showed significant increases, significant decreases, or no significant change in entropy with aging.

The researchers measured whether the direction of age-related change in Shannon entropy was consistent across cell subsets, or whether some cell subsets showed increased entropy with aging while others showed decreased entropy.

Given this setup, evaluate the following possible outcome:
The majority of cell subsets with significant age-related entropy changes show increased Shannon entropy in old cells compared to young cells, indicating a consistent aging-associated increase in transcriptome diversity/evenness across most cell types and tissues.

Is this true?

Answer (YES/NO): NO